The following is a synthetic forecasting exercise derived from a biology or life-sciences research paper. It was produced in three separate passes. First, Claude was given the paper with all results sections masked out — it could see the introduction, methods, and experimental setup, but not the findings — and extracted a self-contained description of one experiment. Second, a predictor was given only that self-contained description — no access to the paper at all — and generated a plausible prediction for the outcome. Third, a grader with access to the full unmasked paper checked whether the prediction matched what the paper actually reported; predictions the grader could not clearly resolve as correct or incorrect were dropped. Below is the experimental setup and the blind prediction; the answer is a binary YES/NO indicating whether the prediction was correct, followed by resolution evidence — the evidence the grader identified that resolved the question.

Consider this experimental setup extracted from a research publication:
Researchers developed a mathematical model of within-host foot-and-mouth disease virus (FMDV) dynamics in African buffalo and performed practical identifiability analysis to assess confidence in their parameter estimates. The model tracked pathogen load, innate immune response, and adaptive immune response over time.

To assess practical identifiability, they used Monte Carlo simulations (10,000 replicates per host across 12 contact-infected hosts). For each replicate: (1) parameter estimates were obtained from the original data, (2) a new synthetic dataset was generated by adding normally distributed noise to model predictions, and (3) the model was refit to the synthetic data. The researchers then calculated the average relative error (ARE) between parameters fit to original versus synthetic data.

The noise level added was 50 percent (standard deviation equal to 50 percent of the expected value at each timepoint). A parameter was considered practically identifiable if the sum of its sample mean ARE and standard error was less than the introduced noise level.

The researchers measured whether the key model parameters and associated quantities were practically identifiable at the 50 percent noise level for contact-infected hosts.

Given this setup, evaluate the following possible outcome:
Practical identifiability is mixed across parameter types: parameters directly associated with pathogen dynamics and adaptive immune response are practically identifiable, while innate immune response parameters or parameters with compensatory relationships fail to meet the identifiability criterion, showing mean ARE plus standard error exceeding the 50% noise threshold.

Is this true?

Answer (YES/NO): NO